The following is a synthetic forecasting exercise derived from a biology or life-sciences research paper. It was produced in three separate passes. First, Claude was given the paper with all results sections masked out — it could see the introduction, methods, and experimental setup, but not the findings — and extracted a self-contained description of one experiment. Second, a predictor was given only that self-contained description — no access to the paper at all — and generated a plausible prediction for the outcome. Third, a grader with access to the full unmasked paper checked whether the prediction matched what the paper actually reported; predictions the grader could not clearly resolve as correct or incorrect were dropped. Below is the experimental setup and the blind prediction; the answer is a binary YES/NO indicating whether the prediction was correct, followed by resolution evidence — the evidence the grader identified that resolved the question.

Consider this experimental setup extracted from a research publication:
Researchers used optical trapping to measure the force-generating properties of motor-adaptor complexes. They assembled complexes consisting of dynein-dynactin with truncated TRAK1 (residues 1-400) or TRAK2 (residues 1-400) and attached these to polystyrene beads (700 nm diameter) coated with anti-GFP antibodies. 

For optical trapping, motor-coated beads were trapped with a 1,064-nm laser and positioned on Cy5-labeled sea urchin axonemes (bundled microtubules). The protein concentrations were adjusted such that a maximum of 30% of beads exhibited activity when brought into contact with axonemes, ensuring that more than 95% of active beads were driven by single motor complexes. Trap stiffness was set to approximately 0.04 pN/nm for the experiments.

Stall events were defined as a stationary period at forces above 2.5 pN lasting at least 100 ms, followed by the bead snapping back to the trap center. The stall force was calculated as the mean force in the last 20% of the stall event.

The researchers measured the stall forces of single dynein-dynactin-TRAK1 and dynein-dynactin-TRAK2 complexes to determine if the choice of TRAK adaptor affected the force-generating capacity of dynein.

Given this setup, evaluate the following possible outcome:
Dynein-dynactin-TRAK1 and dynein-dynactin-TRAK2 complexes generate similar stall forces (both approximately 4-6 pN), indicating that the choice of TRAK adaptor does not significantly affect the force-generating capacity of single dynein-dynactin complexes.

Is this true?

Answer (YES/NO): YES